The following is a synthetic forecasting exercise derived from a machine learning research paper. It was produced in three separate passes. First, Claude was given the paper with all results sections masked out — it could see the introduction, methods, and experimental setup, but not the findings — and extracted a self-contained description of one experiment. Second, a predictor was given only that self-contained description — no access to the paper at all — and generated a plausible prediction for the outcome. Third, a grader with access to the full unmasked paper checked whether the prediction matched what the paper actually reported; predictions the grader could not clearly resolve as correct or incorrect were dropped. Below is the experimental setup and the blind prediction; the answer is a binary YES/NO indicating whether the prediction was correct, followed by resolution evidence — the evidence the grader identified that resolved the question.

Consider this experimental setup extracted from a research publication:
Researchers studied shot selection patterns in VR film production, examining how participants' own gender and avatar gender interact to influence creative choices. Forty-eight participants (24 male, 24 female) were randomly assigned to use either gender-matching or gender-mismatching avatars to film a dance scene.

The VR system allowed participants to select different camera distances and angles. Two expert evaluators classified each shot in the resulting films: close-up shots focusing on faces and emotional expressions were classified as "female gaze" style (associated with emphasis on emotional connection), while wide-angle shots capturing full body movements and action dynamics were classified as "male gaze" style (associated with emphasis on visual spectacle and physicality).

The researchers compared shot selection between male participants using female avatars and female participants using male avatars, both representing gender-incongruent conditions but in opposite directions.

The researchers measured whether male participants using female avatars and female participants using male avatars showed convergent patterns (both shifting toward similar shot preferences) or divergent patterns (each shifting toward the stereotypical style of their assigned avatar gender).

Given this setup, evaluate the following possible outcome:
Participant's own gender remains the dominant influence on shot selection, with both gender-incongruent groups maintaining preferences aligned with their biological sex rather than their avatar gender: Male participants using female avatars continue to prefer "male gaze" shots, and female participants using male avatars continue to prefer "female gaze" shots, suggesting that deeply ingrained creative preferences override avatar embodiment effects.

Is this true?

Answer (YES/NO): NO